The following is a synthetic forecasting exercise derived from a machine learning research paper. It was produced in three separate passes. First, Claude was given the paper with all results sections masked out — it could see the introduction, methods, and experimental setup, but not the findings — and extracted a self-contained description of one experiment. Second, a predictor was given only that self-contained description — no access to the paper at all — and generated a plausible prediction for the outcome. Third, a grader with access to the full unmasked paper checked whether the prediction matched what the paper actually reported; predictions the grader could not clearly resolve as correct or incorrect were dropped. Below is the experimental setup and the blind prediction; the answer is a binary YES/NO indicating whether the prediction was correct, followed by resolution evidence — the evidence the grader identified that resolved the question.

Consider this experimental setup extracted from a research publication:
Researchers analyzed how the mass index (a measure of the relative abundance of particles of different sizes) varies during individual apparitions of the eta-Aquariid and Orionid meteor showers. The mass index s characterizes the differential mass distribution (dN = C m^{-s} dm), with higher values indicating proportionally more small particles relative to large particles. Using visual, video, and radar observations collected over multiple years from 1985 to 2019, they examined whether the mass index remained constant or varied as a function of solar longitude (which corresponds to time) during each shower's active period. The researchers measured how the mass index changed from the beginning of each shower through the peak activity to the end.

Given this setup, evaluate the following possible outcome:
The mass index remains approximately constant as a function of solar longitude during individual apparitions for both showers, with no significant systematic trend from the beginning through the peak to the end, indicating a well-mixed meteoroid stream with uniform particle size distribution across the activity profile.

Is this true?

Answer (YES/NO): NO